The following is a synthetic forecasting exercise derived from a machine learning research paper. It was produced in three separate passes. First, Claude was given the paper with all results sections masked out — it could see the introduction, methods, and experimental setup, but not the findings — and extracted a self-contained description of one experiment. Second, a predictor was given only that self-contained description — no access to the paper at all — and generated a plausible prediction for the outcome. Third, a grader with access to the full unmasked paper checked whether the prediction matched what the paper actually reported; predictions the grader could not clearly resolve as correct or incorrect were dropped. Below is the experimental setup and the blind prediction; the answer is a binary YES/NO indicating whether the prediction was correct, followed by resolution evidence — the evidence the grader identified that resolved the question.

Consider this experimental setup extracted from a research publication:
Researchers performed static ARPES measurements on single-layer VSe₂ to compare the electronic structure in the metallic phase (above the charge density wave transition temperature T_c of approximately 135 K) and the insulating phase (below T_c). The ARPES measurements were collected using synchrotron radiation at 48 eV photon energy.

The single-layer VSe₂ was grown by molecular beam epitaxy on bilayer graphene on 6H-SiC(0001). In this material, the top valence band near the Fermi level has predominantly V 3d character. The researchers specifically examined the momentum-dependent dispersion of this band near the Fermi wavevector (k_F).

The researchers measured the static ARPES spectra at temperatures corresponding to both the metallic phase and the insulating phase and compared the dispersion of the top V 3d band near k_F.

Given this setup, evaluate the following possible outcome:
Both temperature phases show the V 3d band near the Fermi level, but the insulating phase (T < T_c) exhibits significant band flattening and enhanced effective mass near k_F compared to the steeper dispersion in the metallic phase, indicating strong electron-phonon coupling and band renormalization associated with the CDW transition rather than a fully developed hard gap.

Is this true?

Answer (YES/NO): NO